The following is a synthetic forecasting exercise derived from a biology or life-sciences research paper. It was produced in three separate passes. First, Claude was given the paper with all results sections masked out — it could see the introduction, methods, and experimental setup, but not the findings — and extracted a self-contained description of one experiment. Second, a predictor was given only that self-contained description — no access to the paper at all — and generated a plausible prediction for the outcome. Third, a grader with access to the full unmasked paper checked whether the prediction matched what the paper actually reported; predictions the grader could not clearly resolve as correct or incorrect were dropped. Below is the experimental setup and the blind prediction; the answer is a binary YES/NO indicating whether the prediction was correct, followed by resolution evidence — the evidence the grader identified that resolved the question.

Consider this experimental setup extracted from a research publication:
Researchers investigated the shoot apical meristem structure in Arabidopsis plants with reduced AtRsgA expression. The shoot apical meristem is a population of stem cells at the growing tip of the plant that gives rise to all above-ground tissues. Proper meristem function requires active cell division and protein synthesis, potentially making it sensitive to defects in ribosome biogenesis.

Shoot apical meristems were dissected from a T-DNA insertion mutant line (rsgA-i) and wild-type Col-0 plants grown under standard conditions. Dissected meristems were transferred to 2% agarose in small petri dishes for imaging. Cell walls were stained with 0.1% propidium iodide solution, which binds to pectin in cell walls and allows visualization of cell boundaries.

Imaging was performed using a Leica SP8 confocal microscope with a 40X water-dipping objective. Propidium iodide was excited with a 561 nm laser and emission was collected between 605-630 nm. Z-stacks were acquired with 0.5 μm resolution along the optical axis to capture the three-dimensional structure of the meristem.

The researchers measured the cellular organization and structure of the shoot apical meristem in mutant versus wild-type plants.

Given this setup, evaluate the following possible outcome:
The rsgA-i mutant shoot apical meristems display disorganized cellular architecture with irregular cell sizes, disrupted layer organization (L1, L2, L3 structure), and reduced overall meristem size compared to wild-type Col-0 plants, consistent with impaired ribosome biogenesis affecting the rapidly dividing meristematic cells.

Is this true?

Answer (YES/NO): NO